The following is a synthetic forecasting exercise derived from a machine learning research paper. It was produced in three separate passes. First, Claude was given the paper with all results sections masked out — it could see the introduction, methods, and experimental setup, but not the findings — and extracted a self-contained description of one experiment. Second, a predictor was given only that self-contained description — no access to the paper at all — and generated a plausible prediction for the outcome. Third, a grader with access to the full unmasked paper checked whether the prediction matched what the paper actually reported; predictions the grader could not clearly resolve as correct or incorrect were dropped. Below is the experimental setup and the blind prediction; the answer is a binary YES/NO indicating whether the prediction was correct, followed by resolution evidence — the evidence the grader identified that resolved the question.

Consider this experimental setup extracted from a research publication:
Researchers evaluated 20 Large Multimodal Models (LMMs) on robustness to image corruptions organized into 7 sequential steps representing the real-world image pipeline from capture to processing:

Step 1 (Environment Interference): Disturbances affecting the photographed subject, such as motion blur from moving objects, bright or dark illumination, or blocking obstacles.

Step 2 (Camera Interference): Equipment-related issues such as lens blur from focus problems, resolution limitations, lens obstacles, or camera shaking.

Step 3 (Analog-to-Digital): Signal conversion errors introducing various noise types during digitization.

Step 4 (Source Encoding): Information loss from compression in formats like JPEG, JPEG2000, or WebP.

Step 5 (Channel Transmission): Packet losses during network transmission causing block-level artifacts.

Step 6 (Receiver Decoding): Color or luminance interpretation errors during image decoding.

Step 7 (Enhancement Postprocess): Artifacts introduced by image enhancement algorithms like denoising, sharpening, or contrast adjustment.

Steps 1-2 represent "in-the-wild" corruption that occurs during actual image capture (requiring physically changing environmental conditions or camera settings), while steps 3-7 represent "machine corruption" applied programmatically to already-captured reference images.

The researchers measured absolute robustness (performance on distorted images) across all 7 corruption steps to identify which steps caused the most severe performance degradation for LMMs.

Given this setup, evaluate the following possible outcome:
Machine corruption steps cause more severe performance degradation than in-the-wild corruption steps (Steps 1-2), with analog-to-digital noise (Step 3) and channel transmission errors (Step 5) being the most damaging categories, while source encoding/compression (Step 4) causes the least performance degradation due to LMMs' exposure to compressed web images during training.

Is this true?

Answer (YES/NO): NO